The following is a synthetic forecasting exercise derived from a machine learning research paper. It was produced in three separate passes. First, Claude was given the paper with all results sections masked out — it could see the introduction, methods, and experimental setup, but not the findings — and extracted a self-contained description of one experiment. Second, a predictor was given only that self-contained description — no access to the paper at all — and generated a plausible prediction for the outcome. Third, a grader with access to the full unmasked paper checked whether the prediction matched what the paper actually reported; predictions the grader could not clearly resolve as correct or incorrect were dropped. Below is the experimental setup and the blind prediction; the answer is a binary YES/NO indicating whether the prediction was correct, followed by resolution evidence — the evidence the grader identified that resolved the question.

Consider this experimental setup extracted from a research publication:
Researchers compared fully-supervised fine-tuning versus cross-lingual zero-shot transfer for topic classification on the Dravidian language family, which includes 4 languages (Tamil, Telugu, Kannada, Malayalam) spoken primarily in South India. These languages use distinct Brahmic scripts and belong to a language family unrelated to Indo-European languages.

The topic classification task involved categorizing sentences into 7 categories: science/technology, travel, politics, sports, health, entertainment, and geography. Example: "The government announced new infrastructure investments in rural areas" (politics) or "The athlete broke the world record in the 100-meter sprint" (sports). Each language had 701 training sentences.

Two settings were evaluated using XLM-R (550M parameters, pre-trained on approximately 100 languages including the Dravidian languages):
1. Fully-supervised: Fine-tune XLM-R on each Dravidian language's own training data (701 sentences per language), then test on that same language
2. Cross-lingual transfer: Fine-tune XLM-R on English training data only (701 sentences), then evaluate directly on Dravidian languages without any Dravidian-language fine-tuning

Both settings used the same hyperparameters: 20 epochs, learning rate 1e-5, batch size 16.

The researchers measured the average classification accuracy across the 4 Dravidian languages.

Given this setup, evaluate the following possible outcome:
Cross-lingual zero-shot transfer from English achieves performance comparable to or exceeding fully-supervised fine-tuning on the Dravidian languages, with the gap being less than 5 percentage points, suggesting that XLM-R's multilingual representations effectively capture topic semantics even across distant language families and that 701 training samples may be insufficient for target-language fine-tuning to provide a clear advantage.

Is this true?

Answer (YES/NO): YES